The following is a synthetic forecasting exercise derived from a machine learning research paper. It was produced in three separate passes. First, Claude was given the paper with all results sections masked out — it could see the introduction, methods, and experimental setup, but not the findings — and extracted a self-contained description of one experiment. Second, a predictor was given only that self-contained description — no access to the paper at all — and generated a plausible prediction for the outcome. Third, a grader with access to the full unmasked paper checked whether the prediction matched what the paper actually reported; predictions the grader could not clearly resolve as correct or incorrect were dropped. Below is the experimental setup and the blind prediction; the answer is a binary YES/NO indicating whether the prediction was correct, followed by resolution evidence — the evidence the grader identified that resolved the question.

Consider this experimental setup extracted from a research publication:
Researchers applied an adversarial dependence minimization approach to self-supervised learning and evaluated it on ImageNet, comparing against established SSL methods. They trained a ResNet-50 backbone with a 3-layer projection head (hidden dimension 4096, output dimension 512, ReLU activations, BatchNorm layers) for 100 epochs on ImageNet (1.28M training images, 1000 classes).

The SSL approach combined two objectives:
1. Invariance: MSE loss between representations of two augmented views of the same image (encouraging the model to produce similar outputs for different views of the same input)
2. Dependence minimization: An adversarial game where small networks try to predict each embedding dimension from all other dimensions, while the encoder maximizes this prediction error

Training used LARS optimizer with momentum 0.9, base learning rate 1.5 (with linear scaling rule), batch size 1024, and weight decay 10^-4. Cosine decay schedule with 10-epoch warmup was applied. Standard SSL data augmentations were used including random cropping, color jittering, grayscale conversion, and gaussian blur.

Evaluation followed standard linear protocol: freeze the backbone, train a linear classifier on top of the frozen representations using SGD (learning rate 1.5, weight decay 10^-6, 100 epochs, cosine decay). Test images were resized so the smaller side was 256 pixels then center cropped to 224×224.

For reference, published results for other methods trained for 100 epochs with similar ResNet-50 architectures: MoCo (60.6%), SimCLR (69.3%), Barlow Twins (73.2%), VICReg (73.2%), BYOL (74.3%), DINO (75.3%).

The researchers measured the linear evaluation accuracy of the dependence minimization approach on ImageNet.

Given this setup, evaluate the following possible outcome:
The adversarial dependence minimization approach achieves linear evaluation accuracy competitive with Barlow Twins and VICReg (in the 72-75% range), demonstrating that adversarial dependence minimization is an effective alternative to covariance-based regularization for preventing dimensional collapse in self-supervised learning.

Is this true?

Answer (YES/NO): NO